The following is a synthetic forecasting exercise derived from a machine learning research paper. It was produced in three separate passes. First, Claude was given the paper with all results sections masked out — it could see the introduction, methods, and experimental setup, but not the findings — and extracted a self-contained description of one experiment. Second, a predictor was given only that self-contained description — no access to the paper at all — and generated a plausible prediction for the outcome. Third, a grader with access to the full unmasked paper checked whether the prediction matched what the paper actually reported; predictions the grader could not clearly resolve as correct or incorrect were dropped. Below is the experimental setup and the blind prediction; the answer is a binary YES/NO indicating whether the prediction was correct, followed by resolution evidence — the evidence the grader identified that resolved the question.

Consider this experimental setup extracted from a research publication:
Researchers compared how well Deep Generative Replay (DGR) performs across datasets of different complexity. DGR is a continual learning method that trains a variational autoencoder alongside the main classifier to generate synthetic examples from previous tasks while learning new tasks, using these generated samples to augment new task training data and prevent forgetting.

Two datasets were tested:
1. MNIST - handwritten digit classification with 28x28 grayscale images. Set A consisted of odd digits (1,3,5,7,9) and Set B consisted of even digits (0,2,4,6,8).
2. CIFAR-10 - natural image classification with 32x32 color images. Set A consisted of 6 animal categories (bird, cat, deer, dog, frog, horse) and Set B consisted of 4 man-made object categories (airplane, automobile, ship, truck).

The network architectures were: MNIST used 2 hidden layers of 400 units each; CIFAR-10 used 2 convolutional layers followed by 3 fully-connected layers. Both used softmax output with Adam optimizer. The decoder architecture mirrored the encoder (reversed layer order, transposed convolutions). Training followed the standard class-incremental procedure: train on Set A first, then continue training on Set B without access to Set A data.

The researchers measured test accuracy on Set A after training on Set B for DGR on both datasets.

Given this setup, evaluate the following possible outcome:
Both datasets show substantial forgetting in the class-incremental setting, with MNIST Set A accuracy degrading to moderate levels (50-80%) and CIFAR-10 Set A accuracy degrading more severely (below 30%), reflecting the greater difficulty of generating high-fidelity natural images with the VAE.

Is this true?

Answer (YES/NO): NO